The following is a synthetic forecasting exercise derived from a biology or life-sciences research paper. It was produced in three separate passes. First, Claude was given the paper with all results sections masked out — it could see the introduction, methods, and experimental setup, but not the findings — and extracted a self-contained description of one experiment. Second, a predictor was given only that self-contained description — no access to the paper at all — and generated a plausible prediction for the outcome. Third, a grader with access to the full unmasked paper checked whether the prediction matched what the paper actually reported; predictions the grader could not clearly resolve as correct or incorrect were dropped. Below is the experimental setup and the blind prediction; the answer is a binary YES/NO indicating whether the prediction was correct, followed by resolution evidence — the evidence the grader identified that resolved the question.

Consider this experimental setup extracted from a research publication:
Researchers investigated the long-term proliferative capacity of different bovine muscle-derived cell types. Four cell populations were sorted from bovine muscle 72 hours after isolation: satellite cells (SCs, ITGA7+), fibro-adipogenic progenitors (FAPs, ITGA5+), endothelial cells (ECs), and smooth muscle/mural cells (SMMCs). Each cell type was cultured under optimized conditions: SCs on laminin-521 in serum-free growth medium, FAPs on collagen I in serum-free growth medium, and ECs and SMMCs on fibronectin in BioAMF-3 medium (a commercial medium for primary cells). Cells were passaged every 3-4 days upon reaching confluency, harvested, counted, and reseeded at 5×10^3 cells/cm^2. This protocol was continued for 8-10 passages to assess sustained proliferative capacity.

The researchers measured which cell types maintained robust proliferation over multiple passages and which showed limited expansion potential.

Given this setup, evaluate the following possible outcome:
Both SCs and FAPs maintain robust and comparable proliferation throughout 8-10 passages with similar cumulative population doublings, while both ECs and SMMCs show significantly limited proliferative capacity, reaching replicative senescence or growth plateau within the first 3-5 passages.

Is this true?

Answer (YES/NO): NO